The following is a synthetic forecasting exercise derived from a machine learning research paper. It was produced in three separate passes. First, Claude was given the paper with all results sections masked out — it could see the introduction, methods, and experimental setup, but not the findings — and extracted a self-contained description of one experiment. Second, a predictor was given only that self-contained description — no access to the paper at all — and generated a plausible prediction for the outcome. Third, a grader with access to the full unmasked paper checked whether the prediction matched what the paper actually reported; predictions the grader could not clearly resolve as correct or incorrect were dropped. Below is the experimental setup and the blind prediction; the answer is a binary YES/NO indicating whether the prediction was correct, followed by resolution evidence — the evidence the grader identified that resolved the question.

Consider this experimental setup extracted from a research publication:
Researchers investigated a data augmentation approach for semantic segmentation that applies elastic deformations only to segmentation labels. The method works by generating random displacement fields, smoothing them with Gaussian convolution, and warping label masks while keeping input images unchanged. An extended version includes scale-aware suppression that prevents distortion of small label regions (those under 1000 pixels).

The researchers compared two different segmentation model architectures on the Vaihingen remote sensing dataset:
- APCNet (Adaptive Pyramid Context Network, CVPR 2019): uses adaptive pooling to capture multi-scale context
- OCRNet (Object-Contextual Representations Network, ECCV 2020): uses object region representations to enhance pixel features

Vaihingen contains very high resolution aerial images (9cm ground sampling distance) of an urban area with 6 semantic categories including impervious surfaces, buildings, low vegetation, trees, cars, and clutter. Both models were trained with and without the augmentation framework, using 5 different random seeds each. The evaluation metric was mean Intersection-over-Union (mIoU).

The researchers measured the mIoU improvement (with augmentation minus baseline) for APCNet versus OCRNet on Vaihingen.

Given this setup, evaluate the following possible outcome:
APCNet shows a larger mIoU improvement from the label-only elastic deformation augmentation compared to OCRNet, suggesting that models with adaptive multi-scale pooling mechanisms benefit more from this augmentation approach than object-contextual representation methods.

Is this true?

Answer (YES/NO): NO